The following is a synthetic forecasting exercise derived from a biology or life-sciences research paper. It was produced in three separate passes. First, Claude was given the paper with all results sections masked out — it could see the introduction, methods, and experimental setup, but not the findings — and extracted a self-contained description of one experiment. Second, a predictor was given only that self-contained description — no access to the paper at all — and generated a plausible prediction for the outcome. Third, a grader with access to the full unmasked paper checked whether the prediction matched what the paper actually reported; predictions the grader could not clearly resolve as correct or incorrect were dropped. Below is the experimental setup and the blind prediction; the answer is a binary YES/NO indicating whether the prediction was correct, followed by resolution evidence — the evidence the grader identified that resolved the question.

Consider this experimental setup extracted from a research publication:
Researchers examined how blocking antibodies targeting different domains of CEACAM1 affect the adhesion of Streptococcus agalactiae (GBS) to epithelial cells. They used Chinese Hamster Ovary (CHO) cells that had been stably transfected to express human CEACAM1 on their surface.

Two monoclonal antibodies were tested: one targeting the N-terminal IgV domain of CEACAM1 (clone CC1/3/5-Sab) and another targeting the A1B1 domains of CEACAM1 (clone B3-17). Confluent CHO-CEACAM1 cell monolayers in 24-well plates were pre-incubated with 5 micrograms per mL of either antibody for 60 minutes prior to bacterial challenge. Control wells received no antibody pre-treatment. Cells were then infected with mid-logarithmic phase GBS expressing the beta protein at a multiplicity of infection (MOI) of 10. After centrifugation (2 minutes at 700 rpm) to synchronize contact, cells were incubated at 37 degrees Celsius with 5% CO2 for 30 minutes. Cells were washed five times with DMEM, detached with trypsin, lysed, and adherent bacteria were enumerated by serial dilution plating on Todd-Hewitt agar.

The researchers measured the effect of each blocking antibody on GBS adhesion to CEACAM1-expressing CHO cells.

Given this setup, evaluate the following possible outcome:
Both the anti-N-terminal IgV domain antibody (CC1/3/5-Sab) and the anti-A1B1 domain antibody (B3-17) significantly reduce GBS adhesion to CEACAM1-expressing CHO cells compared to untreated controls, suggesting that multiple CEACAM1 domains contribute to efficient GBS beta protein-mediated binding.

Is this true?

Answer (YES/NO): NO